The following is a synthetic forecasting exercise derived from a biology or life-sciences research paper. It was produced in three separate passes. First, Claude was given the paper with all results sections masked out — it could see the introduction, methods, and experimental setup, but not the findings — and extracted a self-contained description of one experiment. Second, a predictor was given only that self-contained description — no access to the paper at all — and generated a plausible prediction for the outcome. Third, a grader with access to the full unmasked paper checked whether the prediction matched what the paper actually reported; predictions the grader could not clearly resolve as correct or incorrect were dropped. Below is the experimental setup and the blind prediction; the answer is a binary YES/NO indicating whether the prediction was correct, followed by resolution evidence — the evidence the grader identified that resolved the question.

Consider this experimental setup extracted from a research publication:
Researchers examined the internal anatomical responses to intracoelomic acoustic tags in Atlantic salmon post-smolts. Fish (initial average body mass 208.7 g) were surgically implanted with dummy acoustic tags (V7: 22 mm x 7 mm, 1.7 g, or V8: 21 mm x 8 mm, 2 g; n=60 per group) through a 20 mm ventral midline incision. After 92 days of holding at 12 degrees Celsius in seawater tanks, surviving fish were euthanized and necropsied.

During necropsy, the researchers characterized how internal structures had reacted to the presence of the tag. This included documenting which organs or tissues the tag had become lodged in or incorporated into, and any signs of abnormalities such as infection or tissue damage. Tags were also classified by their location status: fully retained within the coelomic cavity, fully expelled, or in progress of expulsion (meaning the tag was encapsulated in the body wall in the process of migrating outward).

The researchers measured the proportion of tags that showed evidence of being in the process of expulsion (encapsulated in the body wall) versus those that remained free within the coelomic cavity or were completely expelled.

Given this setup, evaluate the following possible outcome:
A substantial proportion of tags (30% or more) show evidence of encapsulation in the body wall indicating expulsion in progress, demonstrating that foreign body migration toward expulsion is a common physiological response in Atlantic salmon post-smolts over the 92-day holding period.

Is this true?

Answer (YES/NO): NO